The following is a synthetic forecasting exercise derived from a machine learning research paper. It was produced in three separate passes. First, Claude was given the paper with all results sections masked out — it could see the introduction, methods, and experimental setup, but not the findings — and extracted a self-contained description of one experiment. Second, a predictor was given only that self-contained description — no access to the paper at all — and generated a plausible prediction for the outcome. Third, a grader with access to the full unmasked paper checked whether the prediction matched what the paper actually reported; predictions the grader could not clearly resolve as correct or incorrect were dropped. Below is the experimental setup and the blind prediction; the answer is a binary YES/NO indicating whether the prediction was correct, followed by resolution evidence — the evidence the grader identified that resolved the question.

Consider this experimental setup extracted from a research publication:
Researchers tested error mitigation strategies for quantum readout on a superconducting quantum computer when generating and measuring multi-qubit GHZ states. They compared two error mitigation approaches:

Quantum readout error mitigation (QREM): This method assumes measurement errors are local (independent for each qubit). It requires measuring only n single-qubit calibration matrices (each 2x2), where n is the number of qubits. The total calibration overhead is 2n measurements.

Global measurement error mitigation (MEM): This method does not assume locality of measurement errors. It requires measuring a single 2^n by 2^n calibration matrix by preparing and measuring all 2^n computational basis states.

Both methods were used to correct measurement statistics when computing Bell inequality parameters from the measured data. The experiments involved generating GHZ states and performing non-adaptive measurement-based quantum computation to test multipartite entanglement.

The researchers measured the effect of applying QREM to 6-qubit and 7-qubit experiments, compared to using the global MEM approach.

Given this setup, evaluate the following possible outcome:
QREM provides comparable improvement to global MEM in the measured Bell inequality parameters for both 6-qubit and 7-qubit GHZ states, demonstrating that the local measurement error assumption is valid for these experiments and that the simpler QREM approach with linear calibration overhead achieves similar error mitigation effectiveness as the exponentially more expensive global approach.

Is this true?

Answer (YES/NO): NO